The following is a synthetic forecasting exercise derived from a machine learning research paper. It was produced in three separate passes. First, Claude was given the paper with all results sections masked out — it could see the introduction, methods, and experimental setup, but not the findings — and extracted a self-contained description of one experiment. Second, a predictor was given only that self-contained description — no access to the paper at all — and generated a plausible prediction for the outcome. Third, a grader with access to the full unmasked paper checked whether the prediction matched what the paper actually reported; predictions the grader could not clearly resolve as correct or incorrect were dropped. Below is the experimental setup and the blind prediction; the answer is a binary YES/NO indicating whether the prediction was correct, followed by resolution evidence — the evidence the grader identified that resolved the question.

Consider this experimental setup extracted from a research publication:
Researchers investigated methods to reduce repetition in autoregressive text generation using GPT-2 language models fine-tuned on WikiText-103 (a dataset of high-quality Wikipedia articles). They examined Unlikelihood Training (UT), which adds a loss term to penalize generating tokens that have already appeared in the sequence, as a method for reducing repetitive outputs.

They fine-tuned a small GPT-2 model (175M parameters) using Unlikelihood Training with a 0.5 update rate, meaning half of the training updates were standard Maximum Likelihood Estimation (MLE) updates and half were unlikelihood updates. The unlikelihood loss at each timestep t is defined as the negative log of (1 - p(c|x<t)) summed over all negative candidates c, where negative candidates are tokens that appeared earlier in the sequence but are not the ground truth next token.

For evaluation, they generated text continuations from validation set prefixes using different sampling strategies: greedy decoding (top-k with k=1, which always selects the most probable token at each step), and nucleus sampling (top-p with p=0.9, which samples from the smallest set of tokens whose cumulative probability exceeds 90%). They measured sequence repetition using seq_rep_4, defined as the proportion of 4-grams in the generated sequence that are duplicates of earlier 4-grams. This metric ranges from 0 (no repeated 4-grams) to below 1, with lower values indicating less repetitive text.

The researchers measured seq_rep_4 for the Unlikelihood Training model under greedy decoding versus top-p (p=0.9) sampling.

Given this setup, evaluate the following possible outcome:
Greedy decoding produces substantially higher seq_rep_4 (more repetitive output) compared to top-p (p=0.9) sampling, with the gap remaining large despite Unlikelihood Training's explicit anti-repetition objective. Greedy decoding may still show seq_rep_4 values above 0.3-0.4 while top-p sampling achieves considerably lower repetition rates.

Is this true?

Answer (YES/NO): NO